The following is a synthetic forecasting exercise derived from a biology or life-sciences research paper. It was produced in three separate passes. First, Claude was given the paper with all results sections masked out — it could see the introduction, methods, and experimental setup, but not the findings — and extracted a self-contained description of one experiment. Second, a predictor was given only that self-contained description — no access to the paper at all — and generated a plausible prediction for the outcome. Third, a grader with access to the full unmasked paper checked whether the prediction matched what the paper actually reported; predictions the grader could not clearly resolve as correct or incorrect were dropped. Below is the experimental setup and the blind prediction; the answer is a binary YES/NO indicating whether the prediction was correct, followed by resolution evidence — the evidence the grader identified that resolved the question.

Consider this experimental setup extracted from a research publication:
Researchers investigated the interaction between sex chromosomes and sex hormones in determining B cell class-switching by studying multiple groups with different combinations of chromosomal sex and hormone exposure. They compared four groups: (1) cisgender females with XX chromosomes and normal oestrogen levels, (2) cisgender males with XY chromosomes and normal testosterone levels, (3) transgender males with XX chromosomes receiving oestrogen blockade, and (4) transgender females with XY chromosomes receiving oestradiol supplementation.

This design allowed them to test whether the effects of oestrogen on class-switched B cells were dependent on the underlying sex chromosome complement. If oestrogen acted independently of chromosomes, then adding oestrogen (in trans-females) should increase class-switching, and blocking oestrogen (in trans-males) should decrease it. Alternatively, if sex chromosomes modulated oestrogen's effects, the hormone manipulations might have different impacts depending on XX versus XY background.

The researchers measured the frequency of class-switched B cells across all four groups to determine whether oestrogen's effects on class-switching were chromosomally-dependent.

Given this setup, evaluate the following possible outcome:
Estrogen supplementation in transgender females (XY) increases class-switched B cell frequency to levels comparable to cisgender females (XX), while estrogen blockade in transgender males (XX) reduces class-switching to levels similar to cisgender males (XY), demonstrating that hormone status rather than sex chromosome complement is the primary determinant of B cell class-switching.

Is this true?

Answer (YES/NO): NO